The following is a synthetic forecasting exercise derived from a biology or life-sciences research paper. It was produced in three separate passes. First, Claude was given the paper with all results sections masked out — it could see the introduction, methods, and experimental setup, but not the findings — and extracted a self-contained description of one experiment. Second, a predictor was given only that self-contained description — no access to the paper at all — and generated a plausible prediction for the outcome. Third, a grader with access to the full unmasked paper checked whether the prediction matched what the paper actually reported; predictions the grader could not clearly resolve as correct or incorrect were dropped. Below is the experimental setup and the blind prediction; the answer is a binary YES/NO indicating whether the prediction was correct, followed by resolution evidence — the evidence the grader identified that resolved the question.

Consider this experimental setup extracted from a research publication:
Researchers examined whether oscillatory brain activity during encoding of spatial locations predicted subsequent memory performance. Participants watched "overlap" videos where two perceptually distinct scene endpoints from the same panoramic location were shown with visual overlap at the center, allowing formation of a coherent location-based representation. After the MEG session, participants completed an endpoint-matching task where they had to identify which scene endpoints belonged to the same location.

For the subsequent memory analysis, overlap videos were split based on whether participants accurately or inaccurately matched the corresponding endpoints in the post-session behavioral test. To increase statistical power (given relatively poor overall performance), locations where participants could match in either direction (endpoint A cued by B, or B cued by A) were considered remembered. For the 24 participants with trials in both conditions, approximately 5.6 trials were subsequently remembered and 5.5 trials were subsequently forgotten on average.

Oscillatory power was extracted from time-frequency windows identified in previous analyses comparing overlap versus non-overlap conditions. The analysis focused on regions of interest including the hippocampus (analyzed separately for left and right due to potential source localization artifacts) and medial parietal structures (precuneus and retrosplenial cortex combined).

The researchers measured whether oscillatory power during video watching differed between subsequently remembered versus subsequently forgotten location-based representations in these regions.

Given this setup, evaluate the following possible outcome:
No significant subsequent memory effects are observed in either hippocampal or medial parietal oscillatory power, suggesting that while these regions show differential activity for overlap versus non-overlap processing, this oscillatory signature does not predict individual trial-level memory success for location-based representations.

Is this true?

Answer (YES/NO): NO